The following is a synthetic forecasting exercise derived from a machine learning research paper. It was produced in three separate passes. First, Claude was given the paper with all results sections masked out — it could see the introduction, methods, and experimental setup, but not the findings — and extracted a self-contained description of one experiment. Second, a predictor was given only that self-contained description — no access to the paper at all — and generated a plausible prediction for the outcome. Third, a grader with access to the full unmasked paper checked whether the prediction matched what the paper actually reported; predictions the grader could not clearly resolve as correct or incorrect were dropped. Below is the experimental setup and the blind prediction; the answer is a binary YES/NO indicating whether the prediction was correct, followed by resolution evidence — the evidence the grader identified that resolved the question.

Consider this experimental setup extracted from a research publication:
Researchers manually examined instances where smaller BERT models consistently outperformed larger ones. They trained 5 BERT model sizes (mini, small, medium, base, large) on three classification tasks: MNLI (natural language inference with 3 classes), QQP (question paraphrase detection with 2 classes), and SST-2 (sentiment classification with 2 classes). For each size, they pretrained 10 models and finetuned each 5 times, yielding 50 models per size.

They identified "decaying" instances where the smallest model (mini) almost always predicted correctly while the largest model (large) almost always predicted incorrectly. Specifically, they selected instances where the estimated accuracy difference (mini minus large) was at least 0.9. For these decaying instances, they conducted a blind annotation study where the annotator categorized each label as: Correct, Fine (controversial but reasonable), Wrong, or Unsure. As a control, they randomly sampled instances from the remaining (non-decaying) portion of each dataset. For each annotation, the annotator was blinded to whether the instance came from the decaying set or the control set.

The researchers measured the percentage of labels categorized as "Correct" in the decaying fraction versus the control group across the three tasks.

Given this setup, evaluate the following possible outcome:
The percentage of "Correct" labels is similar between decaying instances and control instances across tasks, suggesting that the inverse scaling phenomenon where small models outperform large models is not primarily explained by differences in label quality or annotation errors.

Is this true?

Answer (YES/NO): NO